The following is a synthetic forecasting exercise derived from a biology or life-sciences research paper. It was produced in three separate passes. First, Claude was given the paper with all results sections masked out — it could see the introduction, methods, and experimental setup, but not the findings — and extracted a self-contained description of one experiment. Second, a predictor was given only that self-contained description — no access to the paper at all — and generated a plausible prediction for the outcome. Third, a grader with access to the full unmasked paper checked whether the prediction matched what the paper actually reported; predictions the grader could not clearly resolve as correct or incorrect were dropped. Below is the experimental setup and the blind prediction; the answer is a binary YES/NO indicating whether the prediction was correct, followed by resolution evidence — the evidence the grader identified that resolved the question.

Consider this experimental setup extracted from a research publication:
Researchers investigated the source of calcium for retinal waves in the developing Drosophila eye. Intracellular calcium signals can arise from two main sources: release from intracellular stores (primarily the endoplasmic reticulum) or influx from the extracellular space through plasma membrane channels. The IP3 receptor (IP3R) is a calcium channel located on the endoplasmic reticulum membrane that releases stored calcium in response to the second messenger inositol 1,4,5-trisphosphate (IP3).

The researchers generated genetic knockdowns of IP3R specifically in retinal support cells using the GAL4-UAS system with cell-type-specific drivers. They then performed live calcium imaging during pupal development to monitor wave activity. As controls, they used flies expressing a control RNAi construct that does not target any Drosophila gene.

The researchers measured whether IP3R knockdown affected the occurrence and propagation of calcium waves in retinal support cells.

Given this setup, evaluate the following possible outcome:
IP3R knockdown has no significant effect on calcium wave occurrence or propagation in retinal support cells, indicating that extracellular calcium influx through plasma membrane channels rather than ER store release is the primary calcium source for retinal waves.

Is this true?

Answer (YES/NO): NO